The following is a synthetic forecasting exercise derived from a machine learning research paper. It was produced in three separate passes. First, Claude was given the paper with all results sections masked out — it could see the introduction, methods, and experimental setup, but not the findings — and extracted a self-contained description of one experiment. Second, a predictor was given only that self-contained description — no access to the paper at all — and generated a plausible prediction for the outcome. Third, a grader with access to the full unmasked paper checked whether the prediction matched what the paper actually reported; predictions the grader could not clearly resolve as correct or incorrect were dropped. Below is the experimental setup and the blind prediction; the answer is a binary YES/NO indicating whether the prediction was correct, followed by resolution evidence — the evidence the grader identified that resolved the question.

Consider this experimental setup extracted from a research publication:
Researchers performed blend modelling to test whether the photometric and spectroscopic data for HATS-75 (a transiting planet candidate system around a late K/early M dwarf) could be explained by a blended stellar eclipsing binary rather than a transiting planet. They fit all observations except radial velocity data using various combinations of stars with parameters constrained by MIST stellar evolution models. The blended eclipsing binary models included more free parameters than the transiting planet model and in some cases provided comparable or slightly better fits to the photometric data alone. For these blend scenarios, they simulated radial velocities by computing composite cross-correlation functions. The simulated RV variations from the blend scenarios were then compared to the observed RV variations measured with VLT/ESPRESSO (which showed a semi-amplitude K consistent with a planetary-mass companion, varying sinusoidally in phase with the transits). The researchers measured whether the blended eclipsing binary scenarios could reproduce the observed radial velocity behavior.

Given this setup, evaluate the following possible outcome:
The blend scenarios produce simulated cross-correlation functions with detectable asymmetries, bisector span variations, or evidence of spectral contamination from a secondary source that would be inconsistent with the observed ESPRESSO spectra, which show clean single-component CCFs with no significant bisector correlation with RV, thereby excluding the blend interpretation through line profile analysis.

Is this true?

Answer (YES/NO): NO